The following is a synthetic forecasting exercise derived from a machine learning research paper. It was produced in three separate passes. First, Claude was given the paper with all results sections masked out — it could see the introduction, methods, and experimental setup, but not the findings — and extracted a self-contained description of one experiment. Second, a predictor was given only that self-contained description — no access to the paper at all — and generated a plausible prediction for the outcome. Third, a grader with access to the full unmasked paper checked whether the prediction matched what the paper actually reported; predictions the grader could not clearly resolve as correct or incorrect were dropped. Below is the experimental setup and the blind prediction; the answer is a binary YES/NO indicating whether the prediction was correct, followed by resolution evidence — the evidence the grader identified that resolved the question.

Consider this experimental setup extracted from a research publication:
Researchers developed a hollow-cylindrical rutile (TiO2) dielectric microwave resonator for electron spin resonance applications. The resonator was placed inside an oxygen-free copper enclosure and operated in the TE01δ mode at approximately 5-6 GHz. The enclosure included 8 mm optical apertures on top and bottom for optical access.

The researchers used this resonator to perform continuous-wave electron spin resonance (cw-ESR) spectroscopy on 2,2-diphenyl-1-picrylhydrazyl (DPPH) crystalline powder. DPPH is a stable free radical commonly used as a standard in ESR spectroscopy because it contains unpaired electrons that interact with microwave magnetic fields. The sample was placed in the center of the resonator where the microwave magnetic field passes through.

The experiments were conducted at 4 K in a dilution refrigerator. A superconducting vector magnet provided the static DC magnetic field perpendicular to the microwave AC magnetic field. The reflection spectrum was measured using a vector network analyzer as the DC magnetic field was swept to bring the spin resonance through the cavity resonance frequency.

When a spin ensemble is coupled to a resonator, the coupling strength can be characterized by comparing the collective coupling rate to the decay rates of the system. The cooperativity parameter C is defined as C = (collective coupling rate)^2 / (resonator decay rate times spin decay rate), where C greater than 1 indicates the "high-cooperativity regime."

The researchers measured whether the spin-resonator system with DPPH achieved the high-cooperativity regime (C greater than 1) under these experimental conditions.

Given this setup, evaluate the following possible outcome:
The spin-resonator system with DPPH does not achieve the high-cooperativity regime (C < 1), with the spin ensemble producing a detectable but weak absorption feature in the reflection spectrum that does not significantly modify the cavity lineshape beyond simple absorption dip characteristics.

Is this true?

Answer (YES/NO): NO